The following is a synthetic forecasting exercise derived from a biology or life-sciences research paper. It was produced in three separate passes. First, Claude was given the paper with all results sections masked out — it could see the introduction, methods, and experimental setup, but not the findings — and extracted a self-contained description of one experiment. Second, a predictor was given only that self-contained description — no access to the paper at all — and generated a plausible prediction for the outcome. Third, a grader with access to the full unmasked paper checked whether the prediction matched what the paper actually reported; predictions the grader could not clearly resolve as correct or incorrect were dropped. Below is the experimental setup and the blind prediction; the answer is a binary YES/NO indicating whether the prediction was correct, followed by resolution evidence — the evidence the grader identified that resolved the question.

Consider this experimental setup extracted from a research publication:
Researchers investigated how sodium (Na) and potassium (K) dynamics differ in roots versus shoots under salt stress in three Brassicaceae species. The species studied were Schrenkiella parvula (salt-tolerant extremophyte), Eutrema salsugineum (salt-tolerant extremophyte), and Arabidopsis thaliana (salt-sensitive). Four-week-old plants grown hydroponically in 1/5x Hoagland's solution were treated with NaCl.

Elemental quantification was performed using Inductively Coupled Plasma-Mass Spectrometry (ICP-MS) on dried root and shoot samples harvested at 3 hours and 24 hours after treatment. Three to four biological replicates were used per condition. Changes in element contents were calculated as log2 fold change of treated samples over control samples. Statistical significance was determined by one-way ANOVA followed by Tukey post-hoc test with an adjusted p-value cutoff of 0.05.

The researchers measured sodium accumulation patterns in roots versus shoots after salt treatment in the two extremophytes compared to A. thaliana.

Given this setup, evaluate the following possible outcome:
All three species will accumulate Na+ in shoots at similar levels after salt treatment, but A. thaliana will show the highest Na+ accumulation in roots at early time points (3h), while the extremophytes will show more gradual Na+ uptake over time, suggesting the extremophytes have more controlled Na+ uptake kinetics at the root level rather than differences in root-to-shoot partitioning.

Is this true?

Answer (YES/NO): NO